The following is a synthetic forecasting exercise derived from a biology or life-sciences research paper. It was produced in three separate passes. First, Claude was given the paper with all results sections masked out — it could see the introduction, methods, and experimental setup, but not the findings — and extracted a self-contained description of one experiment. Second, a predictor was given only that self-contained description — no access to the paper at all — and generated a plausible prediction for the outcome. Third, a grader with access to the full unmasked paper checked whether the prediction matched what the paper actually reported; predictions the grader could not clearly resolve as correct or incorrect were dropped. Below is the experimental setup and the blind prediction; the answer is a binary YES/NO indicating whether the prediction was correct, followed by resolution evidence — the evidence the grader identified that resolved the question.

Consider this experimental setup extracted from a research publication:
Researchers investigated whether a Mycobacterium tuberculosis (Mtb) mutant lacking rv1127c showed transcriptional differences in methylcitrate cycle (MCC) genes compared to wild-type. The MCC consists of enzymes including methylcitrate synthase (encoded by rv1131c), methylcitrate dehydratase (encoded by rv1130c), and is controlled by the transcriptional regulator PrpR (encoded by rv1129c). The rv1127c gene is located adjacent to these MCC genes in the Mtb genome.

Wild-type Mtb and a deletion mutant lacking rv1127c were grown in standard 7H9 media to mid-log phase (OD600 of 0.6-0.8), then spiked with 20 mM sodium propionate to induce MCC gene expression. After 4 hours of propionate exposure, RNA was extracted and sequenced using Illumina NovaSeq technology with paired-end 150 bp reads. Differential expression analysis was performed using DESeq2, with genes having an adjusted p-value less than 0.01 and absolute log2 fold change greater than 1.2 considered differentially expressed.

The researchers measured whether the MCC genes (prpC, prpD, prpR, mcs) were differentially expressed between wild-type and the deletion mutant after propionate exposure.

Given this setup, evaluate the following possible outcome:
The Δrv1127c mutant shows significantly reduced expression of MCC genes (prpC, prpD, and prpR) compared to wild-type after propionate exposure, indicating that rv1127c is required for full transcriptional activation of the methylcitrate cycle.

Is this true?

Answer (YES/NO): NO